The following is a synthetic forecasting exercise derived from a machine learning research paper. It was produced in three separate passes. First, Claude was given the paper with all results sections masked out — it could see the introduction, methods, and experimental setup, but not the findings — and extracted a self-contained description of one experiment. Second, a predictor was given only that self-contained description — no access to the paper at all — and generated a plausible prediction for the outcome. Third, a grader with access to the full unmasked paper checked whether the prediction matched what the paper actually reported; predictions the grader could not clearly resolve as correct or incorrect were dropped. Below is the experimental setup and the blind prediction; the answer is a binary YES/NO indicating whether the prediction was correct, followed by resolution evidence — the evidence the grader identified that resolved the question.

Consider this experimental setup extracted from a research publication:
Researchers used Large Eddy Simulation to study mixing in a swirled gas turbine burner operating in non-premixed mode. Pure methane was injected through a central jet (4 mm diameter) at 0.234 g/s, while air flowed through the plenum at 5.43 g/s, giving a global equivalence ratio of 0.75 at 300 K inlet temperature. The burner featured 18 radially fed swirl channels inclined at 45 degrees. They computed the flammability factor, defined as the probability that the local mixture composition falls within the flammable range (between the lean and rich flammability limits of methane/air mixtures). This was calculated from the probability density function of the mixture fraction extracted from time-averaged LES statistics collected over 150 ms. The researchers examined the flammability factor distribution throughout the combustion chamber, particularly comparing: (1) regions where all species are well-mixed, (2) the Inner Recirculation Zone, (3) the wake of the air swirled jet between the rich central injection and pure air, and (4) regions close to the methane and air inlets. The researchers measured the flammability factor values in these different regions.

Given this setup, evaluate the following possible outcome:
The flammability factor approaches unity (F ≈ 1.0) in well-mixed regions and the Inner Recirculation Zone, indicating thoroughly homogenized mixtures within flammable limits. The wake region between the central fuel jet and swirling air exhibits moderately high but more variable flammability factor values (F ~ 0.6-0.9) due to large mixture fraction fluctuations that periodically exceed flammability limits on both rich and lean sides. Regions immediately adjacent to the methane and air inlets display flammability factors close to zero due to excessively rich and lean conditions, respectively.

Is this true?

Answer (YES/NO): YES